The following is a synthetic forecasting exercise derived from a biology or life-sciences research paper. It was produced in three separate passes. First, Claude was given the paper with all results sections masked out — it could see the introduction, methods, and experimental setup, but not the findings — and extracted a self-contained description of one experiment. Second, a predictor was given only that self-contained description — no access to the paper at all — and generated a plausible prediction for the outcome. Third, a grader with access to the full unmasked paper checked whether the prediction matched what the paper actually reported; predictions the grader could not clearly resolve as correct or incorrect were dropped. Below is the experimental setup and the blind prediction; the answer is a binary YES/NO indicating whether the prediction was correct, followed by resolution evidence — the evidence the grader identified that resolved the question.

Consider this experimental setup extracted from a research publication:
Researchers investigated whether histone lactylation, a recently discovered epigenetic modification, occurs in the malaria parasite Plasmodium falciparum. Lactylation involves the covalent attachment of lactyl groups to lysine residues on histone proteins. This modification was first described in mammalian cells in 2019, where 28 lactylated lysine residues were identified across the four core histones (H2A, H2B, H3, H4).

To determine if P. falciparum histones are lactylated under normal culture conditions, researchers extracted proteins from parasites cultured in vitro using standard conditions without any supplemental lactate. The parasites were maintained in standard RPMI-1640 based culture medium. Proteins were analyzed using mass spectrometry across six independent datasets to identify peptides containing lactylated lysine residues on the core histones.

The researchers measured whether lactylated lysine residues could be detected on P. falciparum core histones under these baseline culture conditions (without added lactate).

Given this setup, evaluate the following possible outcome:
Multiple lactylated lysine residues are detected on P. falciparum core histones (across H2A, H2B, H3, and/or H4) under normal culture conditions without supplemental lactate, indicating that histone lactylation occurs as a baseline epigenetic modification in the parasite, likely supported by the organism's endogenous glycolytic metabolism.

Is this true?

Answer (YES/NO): NO